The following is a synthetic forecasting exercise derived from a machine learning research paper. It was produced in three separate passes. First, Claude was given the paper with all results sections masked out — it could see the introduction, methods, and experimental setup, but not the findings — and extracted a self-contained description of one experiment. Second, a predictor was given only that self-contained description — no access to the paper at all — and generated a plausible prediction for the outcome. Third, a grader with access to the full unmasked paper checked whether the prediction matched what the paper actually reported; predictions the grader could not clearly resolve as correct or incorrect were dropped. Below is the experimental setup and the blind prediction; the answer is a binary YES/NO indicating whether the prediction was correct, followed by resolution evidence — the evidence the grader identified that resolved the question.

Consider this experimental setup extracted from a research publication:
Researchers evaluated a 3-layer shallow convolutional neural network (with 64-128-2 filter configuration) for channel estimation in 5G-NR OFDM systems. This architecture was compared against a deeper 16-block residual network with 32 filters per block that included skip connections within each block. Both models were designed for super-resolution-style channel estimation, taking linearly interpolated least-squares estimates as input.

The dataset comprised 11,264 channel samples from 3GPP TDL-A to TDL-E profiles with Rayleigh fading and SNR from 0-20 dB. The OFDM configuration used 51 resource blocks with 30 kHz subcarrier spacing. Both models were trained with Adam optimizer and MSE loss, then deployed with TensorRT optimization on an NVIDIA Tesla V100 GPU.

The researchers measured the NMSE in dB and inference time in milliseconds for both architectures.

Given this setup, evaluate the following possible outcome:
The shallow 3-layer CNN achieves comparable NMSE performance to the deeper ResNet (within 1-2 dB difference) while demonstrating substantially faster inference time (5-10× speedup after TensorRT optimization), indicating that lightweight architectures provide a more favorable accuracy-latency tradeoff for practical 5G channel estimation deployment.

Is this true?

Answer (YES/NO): NO